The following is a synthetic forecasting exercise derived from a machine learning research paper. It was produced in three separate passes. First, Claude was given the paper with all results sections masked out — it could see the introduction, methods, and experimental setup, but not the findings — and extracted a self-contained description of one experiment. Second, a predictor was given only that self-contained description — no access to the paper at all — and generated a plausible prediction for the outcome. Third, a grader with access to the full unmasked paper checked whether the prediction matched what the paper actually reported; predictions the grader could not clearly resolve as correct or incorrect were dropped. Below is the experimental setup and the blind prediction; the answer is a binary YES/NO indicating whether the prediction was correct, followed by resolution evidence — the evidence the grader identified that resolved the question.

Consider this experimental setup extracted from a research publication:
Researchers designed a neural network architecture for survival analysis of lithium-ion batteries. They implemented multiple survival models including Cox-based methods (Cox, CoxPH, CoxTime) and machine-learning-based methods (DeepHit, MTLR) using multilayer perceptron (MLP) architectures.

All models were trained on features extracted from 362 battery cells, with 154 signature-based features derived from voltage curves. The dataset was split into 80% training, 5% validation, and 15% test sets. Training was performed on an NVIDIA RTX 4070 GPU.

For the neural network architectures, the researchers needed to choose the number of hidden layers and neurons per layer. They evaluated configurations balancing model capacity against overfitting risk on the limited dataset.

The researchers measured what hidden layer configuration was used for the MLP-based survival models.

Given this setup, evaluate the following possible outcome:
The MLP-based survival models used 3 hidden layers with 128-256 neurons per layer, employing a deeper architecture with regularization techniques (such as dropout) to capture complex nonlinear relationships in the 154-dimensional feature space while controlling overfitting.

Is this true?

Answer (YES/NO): NO